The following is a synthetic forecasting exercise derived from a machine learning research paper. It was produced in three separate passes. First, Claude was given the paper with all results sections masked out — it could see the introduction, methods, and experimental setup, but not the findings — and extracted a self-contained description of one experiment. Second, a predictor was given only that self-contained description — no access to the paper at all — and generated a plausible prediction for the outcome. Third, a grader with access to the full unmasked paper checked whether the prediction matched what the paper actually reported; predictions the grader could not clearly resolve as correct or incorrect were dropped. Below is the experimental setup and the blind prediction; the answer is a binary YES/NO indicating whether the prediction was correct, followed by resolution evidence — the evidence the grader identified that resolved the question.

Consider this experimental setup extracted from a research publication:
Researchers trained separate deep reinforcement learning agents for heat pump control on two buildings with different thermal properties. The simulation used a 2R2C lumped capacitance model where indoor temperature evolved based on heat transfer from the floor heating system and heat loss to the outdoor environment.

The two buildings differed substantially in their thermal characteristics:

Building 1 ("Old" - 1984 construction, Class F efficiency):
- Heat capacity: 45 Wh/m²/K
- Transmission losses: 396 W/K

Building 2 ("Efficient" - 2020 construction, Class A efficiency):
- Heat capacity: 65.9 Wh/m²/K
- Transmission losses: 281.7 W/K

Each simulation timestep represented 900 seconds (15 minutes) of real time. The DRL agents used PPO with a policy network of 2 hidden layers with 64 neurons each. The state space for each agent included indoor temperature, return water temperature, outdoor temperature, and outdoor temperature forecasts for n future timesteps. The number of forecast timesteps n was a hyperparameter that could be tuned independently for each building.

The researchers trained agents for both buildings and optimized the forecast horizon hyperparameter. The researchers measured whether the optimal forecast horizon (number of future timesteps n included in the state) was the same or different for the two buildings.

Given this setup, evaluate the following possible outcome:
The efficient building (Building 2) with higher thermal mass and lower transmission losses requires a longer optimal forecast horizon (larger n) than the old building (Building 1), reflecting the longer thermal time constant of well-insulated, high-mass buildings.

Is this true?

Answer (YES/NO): YES